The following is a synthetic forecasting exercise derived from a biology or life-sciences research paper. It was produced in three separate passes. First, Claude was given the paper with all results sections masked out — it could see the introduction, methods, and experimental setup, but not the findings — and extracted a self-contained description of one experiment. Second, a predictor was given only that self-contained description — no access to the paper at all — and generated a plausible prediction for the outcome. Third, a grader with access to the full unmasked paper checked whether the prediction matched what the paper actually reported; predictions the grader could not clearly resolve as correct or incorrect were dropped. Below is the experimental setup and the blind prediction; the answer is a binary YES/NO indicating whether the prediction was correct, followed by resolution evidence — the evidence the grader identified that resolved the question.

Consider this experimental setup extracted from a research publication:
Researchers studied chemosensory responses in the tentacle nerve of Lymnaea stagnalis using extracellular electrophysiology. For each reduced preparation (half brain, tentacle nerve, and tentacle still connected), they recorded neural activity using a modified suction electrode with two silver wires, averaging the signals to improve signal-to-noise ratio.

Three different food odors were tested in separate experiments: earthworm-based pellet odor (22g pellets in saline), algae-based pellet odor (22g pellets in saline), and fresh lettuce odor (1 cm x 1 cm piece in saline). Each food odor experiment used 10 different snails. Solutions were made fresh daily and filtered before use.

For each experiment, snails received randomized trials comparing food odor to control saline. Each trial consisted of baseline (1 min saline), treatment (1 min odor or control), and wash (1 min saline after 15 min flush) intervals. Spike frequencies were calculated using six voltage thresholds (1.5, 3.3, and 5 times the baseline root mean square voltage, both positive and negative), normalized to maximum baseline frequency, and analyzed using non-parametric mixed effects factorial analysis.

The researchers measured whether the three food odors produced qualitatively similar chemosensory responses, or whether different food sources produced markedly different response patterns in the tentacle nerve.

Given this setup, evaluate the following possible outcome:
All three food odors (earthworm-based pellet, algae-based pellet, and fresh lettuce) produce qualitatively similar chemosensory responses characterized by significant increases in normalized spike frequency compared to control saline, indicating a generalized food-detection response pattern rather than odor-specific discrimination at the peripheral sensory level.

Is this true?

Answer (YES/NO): NO